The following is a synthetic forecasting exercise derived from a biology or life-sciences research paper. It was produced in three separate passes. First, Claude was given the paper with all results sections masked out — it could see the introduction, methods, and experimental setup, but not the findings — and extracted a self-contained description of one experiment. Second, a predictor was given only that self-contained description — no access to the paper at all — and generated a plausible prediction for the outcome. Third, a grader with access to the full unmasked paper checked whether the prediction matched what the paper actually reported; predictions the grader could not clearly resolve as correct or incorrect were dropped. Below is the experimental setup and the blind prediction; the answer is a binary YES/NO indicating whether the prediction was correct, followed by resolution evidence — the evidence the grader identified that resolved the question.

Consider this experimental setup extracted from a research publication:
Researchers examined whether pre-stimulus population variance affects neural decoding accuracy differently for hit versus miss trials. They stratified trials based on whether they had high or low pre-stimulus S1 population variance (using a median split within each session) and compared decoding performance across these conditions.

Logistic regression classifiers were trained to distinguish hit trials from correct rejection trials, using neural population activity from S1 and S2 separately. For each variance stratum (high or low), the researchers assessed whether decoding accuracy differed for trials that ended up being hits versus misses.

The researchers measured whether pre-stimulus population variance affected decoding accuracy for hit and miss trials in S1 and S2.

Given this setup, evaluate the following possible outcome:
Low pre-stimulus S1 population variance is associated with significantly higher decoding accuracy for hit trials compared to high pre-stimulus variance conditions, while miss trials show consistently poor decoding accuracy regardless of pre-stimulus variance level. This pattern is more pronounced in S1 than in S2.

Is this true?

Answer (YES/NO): NO